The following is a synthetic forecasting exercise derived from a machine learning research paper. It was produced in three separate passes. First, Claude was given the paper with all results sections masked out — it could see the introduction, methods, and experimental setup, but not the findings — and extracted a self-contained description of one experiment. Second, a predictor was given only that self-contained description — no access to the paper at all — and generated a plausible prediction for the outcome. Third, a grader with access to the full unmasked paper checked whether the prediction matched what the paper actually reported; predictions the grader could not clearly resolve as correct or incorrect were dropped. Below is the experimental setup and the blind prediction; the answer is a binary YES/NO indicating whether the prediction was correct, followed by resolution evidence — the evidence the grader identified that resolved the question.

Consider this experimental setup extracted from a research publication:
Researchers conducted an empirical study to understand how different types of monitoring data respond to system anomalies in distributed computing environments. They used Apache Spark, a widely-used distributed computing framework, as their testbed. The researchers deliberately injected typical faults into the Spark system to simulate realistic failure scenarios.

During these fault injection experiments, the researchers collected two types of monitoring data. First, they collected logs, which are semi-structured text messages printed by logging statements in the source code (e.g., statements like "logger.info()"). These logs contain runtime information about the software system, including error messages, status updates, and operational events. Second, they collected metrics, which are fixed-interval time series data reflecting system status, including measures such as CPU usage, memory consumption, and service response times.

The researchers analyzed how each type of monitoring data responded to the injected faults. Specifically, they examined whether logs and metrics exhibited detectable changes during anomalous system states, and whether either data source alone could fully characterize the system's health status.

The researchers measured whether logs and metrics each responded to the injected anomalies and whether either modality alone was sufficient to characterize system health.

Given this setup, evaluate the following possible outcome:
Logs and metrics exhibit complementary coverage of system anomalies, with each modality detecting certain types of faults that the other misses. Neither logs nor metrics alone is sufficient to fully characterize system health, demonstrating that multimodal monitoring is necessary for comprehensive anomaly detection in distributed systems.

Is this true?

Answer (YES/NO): YES